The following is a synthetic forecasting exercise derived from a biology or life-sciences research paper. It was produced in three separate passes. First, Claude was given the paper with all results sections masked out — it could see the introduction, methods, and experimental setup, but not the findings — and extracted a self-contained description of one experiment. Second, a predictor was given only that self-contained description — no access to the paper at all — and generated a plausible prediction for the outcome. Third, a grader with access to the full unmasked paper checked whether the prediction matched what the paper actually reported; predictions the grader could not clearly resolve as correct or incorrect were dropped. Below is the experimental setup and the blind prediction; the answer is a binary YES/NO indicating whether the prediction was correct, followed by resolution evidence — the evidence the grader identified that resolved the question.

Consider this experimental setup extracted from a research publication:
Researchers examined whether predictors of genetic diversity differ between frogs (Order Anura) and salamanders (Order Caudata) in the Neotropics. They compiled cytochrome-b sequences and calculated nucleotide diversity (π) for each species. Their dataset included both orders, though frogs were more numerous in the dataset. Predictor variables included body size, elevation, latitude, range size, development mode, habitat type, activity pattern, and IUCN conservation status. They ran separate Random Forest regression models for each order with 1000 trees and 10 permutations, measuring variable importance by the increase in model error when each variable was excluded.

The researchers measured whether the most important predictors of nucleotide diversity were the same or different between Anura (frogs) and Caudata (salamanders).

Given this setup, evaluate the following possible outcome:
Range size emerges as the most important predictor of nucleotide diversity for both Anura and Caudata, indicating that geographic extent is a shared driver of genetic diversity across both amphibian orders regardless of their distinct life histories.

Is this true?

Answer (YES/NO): NO